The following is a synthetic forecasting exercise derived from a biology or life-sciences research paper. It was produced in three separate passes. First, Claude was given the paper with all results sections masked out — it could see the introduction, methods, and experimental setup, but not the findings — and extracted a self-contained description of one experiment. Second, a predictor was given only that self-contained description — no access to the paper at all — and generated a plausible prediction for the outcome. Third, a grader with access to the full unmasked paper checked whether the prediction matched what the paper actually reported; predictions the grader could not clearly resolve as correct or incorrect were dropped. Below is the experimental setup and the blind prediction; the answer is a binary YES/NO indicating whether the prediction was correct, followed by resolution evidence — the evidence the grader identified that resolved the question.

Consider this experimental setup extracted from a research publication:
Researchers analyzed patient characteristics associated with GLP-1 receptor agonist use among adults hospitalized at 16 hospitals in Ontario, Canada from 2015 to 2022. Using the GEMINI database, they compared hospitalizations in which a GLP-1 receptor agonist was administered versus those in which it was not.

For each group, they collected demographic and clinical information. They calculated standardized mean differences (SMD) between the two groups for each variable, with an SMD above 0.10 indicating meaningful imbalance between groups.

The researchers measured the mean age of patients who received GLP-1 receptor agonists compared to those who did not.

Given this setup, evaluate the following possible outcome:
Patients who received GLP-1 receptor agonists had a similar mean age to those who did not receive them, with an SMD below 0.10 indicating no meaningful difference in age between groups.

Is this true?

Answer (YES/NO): NO